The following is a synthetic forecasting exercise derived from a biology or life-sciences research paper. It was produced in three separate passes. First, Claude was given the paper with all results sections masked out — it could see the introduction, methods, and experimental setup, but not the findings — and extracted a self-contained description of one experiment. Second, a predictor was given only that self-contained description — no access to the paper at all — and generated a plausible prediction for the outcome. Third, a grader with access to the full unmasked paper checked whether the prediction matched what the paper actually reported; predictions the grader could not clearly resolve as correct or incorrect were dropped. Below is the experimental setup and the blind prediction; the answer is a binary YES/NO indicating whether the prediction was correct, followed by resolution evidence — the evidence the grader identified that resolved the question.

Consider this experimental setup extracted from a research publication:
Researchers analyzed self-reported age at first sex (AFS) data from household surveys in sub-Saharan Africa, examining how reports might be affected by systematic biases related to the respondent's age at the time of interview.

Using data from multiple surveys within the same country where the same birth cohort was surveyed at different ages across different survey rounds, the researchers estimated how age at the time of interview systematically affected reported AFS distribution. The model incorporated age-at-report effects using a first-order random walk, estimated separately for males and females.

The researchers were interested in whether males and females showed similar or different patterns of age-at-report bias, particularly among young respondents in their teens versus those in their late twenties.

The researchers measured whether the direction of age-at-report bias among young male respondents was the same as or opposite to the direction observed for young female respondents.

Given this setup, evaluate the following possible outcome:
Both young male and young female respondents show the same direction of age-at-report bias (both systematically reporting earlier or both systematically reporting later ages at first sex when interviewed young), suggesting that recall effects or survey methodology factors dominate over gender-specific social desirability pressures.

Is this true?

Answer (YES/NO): NO